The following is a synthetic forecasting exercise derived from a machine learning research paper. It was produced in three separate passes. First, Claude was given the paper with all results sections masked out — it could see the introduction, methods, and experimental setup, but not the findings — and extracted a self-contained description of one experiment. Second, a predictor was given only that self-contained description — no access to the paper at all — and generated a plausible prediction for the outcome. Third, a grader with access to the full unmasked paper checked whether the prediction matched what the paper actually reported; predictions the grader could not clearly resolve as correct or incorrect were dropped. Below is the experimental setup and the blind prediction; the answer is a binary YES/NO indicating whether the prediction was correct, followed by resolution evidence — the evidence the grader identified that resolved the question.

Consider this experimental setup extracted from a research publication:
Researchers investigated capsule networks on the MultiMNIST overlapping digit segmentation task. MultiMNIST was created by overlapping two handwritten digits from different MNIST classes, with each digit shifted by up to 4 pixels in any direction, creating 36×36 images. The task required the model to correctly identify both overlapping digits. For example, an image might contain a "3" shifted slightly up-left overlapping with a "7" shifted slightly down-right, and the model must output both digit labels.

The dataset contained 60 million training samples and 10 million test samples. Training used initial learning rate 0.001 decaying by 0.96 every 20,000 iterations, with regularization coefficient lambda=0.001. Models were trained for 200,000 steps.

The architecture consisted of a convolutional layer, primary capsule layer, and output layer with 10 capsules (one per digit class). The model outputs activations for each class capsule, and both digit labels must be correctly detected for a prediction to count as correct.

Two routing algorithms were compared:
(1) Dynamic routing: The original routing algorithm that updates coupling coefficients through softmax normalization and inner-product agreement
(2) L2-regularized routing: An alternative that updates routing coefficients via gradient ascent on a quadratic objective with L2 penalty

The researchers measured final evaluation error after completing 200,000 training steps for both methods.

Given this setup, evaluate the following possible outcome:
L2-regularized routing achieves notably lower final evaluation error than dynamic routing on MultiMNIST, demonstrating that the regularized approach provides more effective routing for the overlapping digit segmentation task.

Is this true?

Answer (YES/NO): NO